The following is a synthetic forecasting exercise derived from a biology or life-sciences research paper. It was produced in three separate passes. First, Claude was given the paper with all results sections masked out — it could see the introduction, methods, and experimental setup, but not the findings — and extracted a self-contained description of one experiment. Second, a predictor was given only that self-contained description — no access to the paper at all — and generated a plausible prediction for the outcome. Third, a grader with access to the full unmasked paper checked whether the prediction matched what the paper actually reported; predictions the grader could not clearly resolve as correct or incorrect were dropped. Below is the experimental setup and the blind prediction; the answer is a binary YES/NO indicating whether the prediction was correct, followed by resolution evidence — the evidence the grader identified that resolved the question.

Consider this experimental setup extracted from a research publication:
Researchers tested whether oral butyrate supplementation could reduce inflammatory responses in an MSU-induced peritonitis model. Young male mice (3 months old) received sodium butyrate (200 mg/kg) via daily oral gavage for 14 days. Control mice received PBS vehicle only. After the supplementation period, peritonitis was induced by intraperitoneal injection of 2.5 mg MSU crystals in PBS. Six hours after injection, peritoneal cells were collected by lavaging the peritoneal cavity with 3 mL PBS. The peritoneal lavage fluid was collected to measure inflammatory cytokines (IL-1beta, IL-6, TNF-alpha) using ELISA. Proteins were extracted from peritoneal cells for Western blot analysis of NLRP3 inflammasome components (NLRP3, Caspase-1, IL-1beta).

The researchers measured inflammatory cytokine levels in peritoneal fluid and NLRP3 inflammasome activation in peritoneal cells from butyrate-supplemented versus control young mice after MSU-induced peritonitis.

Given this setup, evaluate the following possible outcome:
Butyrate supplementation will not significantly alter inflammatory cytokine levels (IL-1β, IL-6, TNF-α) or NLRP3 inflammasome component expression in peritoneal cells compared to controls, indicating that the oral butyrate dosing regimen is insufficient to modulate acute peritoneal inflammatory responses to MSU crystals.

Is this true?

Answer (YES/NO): NO